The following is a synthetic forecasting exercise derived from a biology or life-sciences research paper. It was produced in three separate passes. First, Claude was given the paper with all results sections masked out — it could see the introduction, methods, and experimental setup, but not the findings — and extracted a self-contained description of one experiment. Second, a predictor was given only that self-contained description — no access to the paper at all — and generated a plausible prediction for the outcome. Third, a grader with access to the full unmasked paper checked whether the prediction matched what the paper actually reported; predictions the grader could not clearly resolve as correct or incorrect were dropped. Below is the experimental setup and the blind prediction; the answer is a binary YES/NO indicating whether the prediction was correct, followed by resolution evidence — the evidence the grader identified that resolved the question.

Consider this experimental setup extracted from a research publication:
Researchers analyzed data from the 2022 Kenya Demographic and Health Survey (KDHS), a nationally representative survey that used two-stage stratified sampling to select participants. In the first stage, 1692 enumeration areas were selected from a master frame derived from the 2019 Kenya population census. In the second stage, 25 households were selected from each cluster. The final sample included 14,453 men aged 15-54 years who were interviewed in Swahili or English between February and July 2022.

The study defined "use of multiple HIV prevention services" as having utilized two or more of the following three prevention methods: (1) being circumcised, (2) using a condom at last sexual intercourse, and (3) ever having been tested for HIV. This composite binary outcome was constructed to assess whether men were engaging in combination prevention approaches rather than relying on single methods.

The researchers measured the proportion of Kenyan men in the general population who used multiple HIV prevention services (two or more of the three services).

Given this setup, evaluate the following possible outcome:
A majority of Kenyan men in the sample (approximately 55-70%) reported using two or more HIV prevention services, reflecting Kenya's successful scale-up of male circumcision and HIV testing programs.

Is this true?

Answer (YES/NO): NO